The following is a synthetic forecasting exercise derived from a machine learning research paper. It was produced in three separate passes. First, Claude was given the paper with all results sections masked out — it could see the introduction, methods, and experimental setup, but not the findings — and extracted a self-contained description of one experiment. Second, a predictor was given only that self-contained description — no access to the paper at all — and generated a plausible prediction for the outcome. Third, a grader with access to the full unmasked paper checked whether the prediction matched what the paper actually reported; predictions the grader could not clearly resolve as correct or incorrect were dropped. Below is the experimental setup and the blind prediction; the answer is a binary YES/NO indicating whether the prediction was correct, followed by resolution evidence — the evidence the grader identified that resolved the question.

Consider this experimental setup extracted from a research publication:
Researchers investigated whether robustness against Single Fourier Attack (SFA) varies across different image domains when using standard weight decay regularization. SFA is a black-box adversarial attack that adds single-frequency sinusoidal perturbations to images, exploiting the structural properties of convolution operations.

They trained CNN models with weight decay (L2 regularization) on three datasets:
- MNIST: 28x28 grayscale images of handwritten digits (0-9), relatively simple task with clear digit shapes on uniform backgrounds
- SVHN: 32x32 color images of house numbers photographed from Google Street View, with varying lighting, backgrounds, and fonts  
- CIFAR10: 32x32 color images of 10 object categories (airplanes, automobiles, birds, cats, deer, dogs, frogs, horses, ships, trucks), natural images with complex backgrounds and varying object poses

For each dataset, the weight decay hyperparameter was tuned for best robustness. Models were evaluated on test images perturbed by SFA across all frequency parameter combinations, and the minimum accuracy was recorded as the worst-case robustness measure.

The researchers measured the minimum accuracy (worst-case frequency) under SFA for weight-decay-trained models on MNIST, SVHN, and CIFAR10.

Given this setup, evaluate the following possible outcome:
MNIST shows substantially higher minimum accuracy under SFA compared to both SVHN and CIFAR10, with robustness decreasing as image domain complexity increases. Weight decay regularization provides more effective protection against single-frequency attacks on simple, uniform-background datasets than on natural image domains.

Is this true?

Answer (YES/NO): YES